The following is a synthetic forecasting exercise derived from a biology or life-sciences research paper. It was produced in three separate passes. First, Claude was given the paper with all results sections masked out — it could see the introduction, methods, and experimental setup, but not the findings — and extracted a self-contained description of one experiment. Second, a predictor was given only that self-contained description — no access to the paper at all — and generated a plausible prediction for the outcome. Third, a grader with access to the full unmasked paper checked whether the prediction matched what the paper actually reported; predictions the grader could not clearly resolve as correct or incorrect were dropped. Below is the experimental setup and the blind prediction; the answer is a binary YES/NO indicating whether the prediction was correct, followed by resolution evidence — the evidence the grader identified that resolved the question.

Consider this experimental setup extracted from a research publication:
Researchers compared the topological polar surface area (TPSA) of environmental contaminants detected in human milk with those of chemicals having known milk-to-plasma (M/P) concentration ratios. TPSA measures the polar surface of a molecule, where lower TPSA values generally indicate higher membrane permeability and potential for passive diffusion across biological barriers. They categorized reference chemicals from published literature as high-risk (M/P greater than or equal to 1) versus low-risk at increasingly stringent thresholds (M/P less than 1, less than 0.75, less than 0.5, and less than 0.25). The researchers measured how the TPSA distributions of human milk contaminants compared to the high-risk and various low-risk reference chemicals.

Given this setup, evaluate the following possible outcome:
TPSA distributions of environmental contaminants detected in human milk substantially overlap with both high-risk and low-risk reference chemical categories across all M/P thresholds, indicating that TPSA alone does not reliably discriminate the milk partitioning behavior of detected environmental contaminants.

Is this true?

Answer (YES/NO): NO